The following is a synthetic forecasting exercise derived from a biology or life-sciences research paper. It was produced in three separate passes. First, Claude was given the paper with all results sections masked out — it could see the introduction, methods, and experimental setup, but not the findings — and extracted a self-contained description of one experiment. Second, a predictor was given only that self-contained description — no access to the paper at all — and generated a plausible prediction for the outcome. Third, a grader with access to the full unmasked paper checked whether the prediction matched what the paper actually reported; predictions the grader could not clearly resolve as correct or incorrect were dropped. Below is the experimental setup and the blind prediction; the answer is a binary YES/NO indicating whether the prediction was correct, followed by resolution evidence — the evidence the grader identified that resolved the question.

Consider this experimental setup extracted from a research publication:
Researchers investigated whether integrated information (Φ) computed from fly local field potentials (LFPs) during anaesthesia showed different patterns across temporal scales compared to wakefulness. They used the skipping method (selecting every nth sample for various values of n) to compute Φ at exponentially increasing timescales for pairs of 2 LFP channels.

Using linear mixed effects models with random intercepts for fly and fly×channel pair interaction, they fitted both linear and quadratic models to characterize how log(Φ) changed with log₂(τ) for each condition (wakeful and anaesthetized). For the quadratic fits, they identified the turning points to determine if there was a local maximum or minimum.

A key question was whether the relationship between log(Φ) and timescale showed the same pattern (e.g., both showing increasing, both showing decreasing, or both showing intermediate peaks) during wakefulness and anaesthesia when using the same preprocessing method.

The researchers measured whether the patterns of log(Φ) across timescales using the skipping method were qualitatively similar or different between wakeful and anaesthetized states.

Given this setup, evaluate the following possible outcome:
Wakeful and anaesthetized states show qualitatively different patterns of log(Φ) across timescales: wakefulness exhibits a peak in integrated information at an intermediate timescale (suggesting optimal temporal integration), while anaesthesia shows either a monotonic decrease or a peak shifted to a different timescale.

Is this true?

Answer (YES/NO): NO